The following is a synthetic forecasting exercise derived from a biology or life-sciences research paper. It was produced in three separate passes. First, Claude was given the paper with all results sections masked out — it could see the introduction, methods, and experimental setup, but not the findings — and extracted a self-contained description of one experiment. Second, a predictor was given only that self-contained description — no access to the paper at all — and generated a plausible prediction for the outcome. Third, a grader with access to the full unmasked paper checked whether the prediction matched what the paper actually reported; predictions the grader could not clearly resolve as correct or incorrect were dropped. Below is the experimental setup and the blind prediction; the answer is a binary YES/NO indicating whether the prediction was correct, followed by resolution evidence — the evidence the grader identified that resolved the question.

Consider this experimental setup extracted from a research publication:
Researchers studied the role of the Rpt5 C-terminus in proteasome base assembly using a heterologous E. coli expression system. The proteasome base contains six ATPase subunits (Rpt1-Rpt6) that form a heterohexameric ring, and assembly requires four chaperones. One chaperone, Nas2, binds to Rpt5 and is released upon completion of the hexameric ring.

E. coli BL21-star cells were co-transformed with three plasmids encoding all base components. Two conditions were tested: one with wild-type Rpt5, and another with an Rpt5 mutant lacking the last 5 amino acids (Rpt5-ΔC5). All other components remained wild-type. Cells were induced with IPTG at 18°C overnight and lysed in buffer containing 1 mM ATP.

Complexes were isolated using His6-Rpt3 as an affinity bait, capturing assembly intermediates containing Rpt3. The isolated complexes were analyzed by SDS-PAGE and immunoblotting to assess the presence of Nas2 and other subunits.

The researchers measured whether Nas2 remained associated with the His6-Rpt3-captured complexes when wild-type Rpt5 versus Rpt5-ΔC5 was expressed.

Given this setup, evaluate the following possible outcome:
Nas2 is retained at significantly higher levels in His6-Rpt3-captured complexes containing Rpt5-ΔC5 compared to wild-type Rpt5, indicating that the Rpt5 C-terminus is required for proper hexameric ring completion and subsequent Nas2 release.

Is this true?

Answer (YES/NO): NO